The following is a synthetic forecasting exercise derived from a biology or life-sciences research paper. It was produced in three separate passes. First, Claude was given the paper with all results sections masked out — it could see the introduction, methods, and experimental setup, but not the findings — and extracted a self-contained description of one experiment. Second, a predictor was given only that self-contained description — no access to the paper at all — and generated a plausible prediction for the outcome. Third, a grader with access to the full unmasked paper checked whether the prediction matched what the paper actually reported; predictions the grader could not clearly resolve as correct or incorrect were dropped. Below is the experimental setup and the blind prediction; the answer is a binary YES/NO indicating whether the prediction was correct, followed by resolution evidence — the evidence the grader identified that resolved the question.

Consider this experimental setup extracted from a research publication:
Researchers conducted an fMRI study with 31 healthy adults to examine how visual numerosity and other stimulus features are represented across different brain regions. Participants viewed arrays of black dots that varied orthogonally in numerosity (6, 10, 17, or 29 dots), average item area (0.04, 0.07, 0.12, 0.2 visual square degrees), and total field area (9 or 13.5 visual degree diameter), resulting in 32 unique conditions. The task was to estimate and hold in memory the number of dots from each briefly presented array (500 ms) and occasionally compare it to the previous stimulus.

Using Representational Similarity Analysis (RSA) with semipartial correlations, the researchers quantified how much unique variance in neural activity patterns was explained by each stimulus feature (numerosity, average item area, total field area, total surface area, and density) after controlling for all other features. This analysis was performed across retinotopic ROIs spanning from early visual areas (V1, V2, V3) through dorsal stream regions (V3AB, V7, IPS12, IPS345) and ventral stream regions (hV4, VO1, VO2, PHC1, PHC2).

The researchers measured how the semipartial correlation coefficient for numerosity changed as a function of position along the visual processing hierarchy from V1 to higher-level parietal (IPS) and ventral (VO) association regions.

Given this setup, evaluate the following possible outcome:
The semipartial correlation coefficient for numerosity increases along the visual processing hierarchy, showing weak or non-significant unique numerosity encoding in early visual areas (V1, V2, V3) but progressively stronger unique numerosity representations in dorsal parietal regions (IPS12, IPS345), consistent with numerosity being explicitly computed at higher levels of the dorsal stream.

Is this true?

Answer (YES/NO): NO